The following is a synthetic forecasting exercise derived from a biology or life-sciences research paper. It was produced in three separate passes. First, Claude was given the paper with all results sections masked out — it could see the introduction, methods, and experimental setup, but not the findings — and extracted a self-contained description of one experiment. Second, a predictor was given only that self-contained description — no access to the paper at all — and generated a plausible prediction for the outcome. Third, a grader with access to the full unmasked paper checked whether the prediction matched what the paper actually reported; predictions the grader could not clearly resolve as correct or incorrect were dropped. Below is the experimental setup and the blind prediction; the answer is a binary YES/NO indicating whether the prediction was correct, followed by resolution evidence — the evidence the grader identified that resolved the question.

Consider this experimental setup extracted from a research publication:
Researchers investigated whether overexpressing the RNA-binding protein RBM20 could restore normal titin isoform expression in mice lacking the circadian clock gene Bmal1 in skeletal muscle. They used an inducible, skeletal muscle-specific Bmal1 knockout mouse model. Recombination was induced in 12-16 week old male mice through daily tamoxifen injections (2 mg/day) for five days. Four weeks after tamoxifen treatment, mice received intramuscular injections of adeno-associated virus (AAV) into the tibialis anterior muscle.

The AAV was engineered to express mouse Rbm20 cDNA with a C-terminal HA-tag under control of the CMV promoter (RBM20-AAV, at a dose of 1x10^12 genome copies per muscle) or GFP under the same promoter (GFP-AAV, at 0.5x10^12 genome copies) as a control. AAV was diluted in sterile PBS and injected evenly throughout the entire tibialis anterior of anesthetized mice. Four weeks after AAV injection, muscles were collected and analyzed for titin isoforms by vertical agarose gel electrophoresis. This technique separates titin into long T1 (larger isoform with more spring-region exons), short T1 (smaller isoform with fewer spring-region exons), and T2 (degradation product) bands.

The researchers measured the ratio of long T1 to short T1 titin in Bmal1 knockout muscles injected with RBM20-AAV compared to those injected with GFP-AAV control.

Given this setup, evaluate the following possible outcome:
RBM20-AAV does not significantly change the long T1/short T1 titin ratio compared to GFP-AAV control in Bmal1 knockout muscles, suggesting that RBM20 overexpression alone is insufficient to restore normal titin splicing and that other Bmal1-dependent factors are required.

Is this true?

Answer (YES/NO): NO